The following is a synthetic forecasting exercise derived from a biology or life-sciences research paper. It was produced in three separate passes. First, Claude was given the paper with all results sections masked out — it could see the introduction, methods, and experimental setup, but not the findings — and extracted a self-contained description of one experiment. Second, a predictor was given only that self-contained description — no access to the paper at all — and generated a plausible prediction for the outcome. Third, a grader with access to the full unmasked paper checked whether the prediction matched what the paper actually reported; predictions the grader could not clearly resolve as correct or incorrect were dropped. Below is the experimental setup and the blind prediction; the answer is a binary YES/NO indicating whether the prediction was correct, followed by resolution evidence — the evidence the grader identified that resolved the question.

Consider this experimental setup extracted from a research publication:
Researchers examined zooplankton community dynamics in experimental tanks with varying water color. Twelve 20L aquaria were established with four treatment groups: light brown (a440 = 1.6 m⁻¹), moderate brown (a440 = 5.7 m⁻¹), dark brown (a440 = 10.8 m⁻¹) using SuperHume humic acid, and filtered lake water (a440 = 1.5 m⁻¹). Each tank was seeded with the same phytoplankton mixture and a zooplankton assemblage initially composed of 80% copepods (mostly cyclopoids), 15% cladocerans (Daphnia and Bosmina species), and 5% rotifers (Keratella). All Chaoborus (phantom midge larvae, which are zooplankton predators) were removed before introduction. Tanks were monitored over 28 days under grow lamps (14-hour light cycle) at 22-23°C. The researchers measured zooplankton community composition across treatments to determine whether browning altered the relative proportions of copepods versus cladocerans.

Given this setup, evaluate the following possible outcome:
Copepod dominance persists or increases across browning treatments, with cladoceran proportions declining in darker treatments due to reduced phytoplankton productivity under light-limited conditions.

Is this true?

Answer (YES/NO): NO